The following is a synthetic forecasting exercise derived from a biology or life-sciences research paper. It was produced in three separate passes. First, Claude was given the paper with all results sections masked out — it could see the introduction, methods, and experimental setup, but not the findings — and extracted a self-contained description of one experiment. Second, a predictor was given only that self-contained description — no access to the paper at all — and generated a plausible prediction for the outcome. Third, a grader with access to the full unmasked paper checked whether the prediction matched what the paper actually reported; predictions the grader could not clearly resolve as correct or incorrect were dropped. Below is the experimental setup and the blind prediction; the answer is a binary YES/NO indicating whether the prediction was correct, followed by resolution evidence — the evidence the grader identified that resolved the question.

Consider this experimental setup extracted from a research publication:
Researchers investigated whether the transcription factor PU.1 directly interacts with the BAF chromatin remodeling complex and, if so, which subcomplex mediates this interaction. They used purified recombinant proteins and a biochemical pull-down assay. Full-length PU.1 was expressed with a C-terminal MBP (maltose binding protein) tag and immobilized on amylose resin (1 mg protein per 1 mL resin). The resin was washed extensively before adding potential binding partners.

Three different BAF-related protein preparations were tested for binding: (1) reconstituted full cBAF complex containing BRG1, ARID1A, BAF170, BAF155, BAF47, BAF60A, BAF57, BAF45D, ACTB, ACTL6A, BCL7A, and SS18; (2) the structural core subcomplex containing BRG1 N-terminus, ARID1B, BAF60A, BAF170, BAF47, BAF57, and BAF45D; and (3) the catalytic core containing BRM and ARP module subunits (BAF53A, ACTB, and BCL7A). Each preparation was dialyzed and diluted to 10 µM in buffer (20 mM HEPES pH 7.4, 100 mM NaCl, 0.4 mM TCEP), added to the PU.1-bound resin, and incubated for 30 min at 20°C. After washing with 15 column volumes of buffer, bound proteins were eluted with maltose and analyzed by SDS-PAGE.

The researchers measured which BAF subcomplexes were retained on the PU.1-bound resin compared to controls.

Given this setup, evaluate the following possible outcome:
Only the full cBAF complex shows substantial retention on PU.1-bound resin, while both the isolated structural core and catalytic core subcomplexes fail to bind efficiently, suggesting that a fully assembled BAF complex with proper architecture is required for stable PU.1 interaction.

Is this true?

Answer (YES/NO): NO